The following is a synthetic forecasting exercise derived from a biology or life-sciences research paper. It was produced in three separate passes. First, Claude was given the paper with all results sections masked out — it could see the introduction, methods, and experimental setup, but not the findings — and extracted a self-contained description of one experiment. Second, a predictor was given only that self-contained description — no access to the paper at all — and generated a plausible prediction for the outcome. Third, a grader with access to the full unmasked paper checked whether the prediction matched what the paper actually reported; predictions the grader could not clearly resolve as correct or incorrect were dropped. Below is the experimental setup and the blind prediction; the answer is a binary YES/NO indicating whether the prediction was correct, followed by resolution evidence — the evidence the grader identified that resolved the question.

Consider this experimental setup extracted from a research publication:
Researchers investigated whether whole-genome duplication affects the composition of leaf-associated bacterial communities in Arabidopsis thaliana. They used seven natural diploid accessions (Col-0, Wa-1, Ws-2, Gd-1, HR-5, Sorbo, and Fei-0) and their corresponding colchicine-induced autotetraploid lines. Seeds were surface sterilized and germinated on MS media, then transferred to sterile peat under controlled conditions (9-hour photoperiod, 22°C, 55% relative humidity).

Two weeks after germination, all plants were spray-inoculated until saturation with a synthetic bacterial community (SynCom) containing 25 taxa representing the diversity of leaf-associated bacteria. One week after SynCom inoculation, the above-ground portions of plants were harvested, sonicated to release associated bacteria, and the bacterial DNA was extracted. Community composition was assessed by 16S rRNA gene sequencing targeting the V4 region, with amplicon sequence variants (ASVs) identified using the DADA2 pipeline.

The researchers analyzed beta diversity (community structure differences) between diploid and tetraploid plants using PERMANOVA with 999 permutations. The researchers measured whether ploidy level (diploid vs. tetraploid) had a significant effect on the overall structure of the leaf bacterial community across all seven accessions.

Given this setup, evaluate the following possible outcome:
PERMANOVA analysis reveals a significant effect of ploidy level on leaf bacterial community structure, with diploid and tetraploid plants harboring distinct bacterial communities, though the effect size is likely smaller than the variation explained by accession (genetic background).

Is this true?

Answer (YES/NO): NO